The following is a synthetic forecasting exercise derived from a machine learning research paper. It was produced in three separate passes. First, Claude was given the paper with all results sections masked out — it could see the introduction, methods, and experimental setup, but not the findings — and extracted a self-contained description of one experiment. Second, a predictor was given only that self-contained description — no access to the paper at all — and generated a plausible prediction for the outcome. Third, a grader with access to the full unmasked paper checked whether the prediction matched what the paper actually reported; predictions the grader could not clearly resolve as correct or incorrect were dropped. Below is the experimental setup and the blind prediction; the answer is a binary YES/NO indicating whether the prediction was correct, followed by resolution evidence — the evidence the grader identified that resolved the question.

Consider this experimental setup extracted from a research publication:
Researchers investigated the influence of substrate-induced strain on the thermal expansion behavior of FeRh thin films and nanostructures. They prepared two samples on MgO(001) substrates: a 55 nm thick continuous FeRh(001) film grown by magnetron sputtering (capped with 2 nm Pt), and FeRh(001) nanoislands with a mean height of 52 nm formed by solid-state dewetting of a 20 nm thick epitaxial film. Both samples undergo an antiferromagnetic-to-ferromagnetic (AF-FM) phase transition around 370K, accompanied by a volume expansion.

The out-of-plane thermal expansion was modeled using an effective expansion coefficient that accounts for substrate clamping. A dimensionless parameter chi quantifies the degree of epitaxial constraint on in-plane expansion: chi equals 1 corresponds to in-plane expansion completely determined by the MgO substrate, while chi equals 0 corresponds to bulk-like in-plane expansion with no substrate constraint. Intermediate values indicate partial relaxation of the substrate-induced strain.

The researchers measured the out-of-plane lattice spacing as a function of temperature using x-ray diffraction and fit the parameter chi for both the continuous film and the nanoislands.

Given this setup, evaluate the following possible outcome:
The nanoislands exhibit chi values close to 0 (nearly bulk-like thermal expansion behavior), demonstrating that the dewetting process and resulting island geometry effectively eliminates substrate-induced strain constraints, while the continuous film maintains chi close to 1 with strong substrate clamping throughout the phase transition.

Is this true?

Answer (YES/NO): NO